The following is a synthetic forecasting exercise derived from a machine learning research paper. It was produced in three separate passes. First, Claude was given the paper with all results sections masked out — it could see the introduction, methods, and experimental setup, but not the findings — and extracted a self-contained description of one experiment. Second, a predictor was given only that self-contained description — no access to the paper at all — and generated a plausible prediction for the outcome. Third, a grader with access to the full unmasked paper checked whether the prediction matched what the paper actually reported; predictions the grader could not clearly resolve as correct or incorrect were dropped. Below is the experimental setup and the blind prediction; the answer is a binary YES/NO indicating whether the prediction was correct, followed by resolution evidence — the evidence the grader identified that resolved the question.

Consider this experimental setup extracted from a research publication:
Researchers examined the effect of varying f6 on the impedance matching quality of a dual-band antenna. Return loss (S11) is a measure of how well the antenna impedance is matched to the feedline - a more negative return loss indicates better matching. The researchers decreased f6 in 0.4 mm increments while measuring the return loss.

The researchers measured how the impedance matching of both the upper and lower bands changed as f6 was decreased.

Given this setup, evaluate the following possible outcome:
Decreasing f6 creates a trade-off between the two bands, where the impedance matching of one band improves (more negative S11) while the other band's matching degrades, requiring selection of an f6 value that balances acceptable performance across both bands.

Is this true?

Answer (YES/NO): NO